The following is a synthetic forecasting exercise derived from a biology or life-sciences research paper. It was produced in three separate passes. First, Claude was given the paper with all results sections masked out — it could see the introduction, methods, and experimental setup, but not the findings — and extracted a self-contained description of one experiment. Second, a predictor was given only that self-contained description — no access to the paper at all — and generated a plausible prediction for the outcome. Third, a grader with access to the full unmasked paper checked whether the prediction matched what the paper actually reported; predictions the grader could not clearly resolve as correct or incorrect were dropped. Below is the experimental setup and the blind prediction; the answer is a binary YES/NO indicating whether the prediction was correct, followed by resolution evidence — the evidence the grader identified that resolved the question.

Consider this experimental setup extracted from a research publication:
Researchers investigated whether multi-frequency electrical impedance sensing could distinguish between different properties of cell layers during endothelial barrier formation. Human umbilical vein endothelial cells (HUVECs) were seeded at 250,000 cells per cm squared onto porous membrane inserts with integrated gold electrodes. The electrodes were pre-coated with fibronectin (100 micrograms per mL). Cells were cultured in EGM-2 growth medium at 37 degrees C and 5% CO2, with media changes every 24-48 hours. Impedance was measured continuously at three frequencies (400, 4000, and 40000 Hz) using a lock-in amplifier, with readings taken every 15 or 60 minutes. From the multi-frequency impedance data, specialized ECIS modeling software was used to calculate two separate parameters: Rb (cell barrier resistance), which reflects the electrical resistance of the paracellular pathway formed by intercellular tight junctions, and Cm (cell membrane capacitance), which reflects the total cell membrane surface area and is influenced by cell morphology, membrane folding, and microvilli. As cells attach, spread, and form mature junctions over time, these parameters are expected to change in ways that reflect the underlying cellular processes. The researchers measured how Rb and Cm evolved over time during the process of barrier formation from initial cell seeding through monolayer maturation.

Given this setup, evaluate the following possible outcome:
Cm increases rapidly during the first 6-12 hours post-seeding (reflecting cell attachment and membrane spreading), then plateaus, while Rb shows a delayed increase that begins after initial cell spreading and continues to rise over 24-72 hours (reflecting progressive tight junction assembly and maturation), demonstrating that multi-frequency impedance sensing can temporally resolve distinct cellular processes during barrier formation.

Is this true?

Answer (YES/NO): NO